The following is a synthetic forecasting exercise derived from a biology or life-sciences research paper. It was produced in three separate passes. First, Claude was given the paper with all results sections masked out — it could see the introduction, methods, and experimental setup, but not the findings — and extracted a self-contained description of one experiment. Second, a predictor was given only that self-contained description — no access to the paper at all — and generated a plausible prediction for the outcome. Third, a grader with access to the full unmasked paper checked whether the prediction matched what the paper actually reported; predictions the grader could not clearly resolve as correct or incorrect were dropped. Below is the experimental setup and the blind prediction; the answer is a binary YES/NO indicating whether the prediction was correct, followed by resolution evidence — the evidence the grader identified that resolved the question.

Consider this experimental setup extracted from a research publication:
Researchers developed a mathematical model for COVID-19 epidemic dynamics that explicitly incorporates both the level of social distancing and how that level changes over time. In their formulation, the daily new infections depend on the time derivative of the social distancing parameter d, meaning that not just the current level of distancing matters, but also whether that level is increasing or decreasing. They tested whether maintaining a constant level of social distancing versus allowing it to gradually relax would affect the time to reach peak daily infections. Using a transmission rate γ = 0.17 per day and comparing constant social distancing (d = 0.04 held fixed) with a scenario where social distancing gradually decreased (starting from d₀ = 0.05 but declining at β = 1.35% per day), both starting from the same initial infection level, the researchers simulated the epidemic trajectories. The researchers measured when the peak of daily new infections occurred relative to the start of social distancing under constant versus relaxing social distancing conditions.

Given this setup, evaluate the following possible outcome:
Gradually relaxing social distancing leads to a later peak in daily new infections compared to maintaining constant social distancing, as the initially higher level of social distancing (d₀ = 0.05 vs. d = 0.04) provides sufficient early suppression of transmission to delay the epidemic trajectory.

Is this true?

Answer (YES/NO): NO